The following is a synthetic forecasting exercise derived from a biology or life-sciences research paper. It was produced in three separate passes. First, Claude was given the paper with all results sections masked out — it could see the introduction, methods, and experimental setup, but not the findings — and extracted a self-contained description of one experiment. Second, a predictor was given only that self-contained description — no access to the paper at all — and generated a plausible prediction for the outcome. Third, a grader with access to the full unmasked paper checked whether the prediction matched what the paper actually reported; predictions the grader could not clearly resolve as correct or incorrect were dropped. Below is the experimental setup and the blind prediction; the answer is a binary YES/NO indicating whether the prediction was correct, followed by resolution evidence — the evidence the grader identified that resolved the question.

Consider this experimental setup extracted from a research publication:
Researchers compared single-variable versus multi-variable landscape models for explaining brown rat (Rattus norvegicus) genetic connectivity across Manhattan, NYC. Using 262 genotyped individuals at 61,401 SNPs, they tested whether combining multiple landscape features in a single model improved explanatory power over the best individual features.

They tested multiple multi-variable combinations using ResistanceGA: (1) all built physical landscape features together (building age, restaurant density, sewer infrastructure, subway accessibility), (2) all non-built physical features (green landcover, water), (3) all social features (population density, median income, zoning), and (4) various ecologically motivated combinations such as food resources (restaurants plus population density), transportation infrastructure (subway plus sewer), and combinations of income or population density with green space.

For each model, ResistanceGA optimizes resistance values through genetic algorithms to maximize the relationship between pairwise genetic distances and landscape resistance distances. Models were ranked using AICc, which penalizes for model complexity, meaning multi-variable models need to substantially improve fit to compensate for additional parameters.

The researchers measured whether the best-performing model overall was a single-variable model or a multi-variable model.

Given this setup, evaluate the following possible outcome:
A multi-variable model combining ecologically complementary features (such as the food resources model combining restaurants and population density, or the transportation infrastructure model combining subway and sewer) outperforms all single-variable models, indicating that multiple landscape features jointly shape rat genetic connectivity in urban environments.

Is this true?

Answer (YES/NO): NO